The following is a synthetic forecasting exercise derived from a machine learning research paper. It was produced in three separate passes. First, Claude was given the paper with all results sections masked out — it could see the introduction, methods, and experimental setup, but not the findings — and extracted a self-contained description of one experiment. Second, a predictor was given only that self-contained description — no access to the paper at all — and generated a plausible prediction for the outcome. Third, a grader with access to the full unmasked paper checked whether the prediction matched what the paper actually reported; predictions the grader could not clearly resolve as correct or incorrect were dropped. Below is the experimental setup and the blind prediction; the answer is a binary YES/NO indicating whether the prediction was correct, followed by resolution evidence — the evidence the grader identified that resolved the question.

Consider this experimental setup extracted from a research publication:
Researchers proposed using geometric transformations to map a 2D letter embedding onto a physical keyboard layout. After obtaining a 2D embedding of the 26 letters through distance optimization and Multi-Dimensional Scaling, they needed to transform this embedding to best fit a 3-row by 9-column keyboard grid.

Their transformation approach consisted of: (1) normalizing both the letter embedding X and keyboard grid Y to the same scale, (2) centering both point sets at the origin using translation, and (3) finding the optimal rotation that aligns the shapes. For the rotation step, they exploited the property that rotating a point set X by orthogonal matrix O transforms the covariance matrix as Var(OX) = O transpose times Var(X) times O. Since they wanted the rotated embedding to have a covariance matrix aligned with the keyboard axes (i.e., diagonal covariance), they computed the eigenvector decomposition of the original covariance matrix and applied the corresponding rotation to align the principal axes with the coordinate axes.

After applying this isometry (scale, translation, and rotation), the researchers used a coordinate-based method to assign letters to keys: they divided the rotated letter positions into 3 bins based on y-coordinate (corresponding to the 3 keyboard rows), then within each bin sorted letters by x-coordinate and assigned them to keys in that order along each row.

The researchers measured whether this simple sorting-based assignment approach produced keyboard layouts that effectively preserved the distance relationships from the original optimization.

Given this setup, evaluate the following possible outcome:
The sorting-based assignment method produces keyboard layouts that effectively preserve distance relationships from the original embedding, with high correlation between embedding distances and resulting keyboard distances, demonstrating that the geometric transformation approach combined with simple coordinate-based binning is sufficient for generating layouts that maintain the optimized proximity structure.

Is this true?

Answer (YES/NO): NO